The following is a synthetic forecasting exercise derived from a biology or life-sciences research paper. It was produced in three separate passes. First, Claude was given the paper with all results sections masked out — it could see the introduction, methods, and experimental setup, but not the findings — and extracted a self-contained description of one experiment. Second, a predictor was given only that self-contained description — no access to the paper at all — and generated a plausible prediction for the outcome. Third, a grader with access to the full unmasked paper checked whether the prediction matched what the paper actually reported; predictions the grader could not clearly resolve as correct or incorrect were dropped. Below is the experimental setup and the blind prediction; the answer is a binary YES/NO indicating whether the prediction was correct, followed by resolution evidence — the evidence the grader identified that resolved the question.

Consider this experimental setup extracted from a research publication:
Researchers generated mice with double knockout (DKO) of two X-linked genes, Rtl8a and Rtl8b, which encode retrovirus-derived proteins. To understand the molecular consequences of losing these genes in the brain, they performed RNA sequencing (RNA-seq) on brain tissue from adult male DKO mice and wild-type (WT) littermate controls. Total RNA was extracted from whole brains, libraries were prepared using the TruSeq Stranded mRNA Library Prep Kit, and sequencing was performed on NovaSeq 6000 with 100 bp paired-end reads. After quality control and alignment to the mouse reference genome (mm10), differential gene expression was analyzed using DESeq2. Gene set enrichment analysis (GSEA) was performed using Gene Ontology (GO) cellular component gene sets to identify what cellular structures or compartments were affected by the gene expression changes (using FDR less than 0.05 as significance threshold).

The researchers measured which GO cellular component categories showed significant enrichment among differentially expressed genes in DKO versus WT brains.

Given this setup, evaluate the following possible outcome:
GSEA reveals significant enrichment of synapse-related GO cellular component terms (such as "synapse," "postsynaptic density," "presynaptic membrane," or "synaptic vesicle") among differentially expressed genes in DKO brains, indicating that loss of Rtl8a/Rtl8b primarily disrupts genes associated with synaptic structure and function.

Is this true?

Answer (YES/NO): YES